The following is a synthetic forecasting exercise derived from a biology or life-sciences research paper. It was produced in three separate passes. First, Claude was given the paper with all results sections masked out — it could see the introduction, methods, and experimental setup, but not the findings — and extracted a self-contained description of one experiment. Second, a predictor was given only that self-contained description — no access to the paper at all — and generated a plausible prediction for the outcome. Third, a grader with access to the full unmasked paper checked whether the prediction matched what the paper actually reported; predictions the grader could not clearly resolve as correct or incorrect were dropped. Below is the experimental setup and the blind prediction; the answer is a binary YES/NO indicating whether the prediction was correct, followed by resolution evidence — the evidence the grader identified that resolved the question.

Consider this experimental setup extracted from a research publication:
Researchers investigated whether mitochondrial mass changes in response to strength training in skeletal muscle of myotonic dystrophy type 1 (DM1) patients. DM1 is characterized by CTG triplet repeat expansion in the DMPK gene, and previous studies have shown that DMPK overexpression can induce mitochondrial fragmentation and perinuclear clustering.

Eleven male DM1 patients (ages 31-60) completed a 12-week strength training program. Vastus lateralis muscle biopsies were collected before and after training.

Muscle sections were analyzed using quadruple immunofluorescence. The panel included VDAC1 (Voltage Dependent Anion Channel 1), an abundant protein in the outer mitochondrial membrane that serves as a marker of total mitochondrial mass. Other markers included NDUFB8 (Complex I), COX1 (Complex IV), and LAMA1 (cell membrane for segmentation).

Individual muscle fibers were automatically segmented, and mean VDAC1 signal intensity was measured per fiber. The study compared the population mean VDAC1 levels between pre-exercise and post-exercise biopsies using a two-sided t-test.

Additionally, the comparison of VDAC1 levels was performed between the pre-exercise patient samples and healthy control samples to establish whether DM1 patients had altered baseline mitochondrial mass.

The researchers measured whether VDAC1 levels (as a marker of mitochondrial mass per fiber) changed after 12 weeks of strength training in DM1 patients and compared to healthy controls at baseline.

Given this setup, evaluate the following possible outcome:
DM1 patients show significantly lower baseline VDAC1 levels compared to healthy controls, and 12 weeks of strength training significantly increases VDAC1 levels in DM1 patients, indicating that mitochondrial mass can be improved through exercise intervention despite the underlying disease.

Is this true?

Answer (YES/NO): NO